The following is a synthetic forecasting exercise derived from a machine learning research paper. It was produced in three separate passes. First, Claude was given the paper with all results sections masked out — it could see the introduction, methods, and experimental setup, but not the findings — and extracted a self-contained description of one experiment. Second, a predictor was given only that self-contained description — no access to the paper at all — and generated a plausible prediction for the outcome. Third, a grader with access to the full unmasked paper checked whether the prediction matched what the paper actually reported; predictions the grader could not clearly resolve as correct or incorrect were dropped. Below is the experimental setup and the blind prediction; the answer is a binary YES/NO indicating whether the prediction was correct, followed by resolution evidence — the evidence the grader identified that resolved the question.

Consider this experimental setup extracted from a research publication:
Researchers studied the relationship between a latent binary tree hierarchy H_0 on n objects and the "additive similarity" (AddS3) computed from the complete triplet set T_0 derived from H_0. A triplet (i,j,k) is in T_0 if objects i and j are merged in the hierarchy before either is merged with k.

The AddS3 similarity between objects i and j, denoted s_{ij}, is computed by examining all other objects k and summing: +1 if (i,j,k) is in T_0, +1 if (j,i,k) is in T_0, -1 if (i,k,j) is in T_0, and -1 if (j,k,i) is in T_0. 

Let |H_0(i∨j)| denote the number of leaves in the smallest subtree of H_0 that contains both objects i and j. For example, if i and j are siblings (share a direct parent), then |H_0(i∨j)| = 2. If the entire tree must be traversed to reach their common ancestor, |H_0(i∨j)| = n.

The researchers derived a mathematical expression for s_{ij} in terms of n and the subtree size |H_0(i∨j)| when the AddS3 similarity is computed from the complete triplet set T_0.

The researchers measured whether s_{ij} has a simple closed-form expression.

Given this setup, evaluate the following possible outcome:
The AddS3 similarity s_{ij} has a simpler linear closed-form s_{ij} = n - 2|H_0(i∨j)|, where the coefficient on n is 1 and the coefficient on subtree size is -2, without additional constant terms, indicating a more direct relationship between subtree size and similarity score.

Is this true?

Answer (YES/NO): NO